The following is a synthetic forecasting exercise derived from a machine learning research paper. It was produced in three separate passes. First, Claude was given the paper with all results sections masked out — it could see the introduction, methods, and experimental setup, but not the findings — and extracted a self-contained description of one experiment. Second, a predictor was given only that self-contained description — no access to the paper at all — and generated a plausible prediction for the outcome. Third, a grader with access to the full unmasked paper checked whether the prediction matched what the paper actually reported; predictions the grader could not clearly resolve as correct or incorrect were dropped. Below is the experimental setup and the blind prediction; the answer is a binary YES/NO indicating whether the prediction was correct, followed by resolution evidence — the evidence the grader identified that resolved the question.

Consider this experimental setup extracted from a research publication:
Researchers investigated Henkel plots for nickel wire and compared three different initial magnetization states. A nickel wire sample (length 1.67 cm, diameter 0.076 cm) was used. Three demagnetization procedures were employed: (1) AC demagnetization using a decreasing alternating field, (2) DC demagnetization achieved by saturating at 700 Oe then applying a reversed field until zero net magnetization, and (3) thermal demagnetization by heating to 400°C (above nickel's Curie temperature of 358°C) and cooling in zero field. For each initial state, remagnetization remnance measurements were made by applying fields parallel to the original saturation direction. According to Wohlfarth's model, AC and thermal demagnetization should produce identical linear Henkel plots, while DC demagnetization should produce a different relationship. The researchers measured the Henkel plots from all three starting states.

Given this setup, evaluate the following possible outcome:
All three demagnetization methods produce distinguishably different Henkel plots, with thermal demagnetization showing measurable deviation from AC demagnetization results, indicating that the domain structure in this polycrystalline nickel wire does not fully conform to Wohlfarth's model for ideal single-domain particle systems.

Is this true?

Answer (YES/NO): YES